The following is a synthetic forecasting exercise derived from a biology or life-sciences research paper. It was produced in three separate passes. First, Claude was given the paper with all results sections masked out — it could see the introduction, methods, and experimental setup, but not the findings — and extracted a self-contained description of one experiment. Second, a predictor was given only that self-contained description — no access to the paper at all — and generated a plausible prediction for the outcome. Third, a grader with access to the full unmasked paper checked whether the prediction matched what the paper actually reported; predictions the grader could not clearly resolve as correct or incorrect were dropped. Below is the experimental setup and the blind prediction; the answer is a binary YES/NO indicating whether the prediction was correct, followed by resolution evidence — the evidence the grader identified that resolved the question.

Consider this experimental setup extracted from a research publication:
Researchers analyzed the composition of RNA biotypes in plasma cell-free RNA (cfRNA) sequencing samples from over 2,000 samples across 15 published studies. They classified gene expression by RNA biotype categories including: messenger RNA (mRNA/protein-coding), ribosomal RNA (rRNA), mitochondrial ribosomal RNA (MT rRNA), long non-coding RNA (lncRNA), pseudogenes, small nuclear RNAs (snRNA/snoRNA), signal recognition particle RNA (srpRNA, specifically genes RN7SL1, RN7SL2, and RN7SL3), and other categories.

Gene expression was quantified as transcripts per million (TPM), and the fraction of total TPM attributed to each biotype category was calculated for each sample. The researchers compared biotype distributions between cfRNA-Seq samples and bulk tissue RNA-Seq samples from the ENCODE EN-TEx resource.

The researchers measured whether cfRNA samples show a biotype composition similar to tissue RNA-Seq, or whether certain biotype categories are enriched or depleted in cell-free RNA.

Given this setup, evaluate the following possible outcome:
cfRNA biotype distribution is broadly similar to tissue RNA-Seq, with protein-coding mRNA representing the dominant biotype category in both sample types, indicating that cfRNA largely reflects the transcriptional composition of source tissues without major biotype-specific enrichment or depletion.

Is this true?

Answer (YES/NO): NO